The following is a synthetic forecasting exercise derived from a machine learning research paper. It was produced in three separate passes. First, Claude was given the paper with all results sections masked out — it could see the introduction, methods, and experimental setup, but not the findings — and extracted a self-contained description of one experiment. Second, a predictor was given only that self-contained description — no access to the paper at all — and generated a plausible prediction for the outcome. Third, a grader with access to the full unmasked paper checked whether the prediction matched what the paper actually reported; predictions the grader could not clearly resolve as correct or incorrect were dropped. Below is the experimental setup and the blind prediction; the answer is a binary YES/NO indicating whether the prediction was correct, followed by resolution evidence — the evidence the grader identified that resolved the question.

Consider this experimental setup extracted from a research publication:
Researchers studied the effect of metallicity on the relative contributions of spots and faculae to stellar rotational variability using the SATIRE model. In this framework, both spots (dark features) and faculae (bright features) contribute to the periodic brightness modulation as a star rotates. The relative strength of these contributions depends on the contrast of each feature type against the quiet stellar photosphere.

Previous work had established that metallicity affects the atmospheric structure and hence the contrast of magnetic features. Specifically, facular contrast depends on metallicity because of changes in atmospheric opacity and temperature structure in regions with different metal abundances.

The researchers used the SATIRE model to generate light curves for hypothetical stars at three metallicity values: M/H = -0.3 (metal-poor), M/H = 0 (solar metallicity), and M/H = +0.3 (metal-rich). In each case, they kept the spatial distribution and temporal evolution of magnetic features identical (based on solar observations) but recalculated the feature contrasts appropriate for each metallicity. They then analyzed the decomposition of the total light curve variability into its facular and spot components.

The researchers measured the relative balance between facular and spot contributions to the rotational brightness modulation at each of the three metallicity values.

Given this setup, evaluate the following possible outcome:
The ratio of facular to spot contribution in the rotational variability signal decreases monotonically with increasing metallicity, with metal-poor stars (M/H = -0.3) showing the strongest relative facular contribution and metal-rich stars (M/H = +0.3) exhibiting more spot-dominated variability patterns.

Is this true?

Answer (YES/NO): NO